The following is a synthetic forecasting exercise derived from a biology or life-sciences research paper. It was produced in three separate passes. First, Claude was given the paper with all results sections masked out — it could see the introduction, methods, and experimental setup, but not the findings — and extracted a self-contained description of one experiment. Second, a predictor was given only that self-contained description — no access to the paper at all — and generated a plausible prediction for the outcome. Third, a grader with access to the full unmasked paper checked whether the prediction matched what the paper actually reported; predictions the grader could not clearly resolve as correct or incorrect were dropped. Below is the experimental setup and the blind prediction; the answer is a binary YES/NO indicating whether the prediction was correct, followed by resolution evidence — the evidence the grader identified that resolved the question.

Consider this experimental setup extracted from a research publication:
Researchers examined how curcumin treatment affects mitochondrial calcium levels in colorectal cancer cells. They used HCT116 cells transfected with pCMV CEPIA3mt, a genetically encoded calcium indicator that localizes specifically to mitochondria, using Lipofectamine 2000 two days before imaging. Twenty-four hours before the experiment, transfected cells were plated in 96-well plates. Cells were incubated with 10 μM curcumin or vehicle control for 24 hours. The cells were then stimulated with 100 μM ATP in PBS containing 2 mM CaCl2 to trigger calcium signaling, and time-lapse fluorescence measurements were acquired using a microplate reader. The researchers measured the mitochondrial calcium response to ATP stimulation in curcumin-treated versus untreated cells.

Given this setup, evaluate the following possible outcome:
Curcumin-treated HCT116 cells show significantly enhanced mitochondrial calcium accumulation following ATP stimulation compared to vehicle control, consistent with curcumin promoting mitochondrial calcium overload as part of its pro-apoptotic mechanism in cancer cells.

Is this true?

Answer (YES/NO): YES